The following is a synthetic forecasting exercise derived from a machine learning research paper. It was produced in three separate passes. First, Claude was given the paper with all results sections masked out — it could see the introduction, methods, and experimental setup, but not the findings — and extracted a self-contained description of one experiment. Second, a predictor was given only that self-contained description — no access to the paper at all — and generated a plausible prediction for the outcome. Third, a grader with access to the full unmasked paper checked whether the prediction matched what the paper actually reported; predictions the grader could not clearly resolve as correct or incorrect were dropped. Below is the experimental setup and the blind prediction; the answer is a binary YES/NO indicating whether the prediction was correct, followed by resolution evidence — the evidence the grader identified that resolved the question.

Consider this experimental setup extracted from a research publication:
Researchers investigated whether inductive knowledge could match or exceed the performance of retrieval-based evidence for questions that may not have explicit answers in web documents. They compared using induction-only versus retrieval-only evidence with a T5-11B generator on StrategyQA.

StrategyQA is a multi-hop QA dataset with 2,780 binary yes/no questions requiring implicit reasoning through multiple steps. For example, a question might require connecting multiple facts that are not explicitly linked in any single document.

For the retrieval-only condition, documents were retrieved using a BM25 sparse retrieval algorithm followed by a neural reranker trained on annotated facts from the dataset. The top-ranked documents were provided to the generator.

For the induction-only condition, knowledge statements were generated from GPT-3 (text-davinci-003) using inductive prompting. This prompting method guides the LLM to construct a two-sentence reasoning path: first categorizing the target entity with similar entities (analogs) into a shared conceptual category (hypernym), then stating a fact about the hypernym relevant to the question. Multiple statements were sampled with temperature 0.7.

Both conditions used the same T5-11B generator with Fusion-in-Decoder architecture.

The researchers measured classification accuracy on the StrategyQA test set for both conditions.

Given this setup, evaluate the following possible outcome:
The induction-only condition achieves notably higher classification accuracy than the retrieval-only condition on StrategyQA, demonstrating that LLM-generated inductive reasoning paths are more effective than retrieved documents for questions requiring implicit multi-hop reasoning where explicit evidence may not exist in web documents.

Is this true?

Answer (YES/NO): NO